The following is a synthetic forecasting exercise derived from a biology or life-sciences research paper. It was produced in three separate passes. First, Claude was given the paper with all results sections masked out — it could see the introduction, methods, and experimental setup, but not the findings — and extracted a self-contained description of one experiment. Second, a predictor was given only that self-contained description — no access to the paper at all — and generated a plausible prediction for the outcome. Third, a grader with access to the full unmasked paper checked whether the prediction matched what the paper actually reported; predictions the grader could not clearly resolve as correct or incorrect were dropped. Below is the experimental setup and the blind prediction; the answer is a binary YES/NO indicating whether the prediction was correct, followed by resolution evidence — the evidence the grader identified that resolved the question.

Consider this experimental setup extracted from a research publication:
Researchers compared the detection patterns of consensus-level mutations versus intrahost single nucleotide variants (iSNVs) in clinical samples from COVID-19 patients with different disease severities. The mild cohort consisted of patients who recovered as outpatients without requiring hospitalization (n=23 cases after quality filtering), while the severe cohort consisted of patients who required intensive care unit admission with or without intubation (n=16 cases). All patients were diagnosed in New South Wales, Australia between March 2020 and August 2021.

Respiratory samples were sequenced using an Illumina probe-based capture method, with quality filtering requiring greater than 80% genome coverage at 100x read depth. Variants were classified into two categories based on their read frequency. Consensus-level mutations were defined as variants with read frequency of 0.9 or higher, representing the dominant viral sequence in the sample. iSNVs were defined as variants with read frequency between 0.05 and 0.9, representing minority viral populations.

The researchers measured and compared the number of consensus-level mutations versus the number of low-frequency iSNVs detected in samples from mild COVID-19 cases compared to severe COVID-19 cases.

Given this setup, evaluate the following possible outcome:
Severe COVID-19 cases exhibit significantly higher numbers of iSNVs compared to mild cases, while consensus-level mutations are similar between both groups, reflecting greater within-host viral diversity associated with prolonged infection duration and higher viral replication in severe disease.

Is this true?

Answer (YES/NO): NO